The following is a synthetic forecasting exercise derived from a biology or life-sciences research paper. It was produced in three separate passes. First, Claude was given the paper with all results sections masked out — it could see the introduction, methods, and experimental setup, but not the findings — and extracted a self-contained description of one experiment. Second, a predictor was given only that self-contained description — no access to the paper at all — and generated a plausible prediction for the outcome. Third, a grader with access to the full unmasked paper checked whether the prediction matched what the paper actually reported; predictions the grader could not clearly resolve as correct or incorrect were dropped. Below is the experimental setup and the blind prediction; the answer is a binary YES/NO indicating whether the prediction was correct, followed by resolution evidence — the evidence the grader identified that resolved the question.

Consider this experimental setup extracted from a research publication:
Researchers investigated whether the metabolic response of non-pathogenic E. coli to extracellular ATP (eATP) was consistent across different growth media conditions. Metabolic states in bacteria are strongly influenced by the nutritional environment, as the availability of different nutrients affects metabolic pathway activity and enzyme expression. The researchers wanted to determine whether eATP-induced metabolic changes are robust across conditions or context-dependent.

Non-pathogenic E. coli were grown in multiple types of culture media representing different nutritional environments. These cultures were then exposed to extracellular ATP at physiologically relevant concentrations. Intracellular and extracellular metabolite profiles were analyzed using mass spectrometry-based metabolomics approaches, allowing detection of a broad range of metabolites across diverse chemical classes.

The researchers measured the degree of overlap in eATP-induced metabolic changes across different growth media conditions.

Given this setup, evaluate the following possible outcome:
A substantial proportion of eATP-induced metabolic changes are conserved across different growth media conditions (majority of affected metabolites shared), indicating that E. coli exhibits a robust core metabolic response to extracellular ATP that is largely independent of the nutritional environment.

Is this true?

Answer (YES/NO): NO